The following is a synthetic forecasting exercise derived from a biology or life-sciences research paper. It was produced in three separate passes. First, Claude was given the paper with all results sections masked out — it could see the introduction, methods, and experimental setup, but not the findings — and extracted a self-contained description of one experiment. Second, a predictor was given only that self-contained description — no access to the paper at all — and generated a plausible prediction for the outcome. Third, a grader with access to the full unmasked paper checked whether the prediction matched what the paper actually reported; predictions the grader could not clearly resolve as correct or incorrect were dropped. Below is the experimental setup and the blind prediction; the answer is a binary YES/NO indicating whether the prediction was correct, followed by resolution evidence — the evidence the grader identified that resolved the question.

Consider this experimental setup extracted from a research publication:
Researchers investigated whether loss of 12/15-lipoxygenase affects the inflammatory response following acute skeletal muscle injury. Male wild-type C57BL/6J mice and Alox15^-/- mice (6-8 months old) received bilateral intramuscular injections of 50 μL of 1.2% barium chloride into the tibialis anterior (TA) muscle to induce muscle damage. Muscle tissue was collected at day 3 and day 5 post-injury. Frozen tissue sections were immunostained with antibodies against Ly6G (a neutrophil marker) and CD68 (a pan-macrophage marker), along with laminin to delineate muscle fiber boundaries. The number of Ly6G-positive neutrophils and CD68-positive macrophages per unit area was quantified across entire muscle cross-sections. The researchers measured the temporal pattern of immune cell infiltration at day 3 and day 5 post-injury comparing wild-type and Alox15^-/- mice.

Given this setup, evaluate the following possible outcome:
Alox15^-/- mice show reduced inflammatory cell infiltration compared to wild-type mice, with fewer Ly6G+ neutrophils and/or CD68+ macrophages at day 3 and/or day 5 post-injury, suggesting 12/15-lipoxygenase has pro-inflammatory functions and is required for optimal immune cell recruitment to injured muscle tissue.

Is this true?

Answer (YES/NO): NO